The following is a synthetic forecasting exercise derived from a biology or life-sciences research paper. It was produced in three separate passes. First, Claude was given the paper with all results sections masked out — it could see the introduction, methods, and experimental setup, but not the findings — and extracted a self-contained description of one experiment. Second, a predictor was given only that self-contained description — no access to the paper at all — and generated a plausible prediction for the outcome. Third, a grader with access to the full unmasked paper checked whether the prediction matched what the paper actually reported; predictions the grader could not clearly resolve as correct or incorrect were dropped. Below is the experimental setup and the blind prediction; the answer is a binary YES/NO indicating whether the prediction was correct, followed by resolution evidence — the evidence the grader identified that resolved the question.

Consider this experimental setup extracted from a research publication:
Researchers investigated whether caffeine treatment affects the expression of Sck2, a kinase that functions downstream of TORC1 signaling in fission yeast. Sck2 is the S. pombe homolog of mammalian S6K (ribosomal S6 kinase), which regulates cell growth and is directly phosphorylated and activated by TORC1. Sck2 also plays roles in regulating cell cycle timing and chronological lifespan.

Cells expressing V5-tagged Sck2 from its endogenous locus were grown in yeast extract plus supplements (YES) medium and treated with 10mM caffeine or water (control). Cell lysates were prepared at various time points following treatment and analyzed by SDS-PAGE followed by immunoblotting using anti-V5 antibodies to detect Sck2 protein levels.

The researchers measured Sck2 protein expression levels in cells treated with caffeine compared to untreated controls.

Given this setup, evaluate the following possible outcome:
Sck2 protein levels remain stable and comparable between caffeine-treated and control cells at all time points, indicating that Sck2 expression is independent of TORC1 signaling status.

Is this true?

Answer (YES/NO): NO